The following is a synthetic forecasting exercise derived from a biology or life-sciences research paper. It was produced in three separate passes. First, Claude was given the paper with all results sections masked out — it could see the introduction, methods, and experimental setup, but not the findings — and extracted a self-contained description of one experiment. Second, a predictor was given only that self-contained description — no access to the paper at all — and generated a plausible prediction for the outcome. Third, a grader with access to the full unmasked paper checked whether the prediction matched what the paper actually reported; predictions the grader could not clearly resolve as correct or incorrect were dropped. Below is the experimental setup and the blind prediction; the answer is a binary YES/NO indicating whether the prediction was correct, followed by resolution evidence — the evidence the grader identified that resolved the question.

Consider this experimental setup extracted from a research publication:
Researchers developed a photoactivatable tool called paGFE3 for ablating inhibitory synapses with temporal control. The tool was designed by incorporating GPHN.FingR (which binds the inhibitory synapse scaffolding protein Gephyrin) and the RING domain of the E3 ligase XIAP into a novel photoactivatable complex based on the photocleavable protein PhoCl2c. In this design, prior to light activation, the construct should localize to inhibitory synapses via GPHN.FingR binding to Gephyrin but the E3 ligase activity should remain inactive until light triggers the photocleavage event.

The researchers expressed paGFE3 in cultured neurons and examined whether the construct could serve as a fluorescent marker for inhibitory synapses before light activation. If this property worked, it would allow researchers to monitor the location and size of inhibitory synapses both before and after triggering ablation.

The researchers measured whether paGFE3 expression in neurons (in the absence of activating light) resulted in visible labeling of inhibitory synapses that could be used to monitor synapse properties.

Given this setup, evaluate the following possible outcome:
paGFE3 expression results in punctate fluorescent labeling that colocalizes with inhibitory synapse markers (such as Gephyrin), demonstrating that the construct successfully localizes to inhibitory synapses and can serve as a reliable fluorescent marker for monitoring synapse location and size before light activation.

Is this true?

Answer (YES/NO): YES